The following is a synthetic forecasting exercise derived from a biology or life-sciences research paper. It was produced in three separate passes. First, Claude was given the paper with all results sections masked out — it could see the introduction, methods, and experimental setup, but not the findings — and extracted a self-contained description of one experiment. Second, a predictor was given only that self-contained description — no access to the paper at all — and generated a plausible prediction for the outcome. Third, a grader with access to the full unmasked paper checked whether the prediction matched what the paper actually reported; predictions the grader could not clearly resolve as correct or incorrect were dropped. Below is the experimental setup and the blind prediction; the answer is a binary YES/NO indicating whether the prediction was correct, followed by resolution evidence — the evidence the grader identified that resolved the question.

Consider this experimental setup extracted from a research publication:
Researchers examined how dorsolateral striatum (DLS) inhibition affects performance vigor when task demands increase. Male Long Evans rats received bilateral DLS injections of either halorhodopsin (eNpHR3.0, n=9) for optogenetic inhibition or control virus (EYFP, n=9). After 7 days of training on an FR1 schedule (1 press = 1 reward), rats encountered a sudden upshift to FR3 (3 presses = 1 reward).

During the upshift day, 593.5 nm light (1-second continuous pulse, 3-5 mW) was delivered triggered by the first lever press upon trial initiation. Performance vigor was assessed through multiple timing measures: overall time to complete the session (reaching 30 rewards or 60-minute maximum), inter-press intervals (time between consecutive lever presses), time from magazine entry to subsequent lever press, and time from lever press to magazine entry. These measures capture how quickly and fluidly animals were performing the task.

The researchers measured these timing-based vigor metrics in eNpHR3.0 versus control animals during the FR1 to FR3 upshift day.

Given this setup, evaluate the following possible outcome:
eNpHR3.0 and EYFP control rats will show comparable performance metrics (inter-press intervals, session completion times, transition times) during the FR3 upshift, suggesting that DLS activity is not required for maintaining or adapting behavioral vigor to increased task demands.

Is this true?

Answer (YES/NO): NO